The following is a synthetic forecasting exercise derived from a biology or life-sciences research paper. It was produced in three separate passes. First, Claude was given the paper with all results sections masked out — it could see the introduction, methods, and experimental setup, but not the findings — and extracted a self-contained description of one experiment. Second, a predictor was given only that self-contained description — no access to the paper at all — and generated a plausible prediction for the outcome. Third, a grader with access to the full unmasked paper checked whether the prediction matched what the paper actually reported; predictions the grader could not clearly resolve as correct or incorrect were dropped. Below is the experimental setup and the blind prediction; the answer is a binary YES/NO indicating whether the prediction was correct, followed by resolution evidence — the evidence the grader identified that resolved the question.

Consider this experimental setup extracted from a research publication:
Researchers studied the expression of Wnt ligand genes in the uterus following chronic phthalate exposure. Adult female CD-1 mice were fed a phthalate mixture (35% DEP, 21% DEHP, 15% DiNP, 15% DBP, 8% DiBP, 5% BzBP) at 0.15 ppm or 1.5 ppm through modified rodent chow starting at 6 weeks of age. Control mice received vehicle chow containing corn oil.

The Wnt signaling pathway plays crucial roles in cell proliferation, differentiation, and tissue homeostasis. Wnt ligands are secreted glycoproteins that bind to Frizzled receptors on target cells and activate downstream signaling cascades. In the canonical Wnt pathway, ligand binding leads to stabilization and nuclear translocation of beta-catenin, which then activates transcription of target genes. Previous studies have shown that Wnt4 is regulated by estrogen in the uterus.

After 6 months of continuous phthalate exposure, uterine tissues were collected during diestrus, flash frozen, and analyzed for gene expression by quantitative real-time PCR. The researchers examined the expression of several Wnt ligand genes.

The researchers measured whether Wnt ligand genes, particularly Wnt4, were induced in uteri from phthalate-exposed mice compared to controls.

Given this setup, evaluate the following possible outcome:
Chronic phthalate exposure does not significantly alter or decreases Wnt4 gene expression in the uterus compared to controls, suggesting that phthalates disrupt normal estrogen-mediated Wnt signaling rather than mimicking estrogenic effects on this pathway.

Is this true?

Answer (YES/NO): NO